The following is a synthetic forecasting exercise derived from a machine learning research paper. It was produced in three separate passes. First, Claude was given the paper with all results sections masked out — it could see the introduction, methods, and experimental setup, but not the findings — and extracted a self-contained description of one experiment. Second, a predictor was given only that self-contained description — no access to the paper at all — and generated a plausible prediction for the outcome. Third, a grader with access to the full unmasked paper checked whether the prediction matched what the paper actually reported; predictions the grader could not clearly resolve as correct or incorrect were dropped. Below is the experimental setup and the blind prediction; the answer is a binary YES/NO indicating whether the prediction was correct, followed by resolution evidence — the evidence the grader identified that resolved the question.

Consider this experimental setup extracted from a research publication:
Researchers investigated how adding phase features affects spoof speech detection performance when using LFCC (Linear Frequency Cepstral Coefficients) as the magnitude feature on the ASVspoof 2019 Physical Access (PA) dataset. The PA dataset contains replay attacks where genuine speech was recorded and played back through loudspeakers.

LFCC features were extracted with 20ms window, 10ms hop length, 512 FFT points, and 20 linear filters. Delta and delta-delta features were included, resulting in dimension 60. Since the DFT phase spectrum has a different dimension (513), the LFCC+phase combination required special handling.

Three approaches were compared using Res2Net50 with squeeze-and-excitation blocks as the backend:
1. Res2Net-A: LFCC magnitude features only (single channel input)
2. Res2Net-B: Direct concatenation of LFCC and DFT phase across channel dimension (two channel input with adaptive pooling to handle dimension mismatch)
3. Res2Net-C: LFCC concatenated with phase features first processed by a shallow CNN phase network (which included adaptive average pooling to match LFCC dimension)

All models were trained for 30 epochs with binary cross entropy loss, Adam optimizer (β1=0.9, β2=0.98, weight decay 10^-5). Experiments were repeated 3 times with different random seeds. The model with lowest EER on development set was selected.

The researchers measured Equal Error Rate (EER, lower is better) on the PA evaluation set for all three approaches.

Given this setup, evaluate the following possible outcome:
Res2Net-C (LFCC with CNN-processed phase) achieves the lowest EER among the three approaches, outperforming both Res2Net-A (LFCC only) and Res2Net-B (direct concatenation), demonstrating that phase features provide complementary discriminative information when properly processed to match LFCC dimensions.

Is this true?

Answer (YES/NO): NO